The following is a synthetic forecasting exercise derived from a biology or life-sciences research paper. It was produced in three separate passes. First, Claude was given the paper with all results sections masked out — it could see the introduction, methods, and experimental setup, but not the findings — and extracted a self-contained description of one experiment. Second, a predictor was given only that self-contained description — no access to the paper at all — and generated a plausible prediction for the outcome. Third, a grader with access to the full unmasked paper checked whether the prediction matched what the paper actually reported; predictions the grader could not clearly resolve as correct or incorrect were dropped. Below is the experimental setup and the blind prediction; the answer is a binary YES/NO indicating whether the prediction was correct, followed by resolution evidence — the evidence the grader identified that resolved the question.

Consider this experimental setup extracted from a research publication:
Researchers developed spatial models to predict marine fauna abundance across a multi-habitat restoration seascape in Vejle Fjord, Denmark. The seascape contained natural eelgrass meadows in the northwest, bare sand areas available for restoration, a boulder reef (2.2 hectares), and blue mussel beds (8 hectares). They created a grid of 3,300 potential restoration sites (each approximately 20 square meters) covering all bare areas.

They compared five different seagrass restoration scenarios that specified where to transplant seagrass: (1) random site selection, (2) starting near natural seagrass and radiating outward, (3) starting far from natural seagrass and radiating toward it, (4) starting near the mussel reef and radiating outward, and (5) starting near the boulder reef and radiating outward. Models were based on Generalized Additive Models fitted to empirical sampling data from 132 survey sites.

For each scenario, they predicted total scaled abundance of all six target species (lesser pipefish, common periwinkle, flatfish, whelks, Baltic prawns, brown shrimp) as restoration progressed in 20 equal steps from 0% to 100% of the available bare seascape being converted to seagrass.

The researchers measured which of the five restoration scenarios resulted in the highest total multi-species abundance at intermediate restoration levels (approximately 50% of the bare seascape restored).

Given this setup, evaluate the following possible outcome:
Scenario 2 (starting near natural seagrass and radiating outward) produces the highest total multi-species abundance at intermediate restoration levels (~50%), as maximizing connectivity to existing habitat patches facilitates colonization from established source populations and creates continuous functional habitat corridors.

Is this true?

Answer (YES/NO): NO